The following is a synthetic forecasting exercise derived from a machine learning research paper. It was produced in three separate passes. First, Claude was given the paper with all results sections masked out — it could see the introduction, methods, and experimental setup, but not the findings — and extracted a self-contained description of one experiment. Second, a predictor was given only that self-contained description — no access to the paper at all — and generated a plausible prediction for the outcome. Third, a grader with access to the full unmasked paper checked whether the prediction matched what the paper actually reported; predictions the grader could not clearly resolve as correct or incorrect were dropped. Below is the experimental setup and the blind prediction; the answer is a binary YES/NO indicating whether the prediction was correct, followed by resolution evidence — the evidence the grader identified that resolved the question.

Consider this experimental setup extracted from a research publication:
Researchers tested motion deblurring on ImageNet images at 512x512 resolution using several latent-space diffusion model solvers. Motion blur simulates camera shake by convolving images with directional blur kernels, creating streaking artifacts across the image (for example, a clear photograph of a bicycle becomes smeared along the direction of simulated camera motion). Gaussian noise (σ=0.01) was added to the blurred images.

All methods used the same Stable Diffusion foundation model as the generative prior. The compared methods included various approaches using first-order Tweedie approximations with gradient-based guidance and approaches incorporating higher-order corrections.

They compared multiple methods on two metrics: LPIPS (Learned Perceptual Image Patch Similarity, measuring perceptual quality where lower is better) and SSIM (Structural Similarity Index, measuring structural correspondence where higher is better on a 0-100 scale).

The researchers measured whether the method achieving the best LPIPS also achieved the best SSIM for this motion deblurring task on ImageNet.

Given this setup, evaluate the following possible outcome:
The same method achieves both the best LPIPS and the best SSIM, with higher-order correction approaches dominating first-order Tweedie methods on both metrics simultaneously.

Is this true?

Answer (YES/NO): NO